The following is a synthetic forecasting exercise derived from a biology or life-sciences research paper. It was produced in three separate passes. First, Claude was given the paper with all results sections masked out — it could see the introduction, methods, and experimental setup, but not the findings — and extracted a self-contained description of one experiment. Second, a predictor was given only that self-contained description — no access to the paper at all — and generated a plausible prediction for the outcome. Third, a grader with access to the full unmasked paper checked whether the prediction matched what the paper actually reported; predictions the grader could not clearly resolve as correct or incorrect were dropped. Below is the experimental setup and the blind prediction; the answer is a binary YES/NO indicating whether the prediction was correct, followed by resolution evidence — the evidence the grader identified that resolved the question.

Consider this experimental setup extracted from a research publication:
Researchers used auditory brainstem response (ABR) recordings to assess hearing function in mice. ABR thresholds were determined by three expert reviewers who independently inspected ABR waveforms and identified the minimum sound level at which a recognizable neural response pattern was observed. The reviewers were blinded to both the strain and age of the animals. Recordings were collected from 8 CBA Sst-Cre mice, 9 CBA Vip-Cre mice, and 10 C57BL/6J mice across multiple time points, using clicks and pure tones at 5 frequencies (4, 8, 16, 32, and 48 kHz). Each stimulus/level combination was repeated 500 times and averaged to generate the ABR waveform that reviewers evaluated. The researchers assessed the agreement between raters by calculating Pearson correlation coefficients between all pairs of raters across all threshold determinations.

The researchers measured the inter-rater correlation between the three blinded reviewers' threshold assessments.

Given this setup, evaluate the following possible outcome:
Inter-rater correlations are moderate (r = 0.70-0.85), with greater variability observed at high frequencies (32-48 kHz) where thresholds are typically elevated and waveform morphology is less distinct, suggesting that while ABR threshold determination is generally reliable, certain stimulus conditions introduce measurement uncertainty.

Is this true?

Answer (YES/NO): NO